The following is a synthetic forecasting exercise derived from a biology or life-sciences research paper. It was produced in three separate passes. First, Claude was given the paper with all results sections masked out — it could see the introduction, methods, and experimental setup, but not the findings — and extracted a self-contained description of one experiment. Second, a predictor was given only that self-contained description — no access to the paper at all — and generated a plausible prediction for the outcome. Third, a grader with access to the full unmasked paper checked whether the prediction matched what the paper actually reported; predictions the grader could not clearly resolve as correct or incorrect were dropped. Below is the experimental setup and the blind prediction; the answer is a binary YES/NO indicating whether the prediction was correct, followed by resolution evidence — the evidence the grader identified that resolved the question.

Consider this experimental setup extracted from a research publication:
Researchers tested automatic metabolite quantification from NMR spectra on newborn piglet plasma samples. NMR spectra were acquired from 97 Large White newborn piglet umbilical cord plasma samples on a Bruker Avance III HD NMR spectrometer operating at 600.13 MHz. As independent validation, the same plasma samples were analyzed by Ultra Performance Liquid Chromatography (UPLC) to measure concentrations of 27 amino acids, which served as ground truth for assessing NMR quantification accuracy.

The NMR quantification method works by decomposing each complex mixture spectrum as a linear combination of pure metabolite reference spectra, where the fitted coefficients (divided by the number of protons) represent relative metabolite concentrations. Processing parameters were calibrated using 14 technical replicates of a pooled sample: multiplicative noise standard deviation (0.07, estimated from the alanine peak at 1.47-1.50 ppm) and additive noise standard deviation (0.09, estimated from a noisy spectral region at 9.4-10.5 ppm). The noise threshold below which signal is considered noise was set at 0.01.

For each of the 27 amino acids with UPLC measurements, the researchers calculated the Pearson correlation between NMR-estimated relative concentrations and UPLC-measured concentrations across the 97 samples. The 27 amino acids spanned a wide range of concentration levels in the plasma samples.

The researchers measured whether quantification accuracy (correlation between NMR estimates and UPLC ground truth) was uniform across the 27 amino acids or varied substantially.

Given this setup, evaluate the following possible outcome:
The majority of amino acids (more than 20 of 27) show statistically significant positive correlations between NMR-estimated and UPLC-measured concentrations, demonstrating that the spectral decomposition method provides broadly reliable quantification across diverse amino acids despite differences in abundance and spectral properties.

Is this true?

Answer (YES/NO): NO